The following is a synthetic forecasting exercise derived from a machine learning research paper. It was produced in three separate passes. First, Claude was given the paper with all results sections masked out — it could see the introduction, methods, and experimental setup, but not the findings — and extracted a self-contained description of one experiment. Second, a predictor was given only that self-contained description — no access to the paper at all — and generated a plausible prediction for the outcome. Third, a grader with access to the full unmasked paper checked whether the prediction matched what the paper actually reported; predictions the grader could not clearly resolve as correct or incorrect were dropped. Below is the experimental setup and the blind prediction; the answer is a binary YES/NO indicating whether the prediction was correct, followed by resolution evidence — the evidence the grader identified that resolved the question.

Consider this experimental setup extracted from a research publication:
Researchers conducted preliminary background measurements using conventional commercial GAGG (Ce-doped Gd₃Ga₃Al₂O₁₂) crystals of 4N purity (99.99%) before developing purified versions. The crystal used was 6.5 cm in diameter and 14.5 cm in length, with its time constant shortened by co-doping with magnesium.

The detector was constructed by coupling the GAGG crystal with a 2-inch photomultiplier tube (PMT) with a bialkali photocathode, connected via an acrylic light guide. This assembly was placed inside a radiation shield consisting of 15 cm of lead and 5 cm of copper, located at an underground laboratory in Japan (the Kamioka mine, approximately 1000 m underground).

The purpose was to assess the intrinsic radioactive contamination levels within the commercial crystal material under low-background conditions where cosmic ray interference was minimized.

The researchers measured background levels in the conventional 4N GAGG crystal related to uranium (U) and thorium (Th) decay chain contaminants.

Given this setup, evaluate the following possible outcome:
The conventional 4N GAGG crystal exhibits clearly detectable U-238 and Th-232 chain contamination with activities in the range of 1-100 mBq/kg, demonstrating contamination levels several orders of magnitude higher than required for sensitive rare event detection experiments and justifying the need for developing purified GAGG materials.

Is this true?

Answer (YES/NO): NO